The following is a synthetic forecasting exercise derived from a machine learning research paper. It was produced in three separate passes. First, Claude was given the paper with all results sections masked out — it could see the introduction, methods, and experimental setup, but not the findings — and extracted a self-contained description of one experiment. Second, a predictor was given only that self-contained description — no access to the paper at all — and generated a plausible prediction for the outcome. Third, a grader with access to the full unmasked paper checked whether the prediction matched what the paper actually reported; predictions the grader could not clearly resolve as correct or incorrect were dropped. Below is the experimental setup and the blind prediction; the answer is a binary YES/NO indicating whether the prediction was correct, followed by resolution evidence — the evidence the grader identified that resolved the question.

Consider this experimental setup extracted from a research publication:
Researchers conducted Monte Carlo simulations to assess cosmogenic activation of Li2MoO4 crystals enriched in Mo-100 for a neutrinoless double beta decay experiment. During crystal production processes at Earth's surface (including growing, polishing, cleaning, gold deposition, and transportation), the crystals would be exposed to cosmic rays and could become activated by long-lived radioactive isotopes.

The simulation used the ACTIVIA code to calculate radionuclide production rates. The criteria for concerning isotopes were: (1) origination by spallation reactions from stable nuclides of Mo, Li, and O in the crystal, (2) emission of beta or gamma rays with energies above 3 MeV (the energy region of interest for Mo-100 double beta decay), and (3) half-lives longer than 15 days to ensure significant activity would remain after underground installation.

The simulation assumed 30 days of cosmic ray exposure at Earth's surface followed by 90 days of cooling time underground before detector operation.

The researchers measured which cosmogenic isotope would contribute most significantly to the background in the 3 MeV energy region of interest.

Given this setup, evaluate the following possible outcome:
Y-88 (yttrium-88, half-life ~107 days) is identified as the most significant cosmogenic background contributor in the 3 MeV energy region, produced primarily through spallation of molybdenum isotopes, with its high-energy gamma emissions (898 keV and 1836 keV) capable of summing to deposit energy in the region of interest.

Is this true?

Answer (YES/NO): NO